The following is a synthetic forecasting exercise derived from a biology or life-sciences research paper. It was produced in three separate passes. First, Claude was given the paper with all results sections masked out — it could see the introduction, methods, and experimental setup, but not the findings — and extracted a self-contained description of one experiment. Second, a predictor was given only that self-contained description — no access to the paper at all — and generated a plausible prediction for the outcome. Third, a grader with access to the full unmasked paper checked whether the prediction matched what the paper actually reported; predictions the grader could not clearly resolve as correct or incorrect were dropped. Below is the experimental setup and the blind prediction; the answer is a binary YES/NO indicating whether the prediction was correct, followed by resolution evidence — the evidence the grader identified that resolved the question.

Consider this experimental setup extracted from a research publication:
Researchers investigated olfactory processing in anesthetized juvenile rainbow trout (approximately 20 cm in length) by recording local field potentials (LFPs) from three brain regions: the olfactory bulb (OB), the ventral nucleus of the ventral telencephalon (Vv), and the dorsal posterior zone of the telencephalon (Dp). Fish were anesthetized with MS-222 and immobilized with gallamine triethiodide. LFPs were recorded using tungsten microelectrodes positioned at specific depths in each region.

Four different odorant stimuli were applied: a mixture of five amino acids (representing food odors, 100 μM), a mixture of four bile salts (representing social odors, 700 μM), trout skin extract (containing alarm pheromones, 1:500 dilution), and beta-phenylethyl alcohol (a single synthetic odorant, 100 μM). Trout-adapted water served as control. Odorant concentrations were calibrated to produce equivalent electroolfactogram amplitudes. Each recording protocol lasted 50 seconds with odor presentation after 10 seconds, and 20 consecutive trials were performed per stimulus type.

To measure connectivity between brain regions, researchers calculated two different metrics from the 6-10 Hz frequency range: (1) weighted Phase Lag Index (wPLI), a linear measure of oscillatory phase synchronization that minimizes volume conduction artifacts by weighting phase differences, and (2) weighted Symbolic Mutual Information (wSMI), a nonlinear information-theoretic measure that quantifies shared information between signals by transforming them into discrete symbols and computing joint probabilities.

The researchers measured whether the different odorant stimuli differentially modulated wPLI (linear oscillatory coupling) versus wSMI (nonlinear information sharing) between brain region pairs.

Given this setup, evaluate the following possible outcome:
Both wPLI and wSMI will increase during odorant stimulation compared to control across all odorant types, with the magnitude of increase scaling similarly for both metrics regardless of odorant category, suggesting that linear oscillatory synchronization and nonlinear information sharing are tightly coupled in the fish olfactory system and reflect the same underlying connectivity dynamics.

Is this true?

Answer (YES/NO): NO